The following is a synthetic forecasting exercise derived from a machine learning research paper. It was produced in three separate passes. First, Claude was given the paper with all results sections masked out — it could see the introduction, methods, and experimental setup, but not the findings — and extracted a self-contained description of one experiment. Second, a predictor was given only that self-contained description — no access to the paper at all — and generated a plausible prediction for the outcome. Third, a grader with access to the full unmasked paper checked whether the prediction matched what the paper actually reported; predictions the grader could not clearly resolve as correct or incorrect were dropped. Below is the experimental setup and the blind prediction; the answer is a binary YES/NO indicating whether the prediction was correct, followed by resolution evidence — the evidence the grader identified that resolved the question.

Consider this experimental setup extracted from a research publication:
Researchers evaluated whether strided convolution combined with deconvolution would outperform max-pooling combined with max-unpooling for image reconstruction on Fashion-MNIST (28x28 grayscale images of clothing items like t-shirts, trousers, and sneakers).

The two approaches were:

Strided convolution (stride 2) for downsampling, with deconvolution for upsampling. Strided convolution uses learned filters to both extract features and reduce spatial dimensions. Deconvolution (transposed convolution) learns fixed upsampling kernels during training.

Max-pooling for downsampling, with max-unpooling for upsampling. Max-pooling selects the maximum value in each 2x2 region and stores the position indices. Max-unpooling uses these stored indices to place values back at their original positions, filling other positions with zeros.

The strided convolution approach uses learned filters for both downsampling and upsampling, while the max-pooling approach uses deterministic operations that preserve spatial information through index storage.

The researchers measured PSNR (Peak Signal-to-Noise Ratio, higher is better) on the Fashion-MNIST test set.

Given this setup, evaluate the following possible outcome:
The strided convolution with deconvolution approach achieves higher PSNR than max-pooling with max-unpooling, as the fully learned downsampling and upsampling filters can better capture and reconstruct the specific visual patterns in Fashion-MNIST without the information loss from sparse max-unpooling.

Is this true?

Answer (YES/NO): NO